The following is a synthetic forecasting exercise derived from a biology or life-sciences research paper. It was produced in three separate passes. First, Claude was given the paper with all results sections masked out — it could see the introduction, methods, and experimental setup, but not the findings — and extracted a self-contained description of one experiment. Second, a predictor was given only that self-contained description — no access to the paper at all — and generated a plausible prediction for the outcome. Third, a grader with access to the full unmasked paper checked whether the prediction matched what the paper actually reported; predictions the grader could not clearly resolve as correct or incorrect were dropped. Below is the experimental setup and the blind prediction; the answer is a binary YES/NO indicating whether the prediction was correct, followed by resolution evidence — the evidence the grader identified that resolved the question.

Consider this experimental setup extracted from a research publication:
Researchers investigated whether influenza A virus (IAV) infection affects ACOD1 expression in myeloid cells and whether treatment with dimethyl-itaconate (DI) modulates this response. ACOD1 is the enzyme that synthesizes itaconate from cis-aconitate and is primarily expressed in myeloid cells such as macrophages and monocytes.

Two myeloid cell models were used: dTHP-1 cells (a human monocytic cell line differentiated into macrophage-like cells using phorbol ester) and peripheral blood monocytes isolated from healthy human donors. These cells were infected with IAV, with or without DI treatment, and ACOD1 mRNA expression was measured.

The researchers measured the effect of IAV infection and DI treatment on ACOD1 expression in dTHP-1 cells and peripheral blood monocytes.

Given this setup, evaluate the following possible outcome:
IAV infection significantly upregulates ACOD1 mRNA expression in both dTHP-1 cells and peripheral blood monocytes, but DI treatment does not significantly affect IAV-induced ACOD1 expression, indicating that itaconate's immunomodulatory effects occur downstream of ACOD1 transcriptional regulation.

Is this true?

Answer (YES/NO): NO